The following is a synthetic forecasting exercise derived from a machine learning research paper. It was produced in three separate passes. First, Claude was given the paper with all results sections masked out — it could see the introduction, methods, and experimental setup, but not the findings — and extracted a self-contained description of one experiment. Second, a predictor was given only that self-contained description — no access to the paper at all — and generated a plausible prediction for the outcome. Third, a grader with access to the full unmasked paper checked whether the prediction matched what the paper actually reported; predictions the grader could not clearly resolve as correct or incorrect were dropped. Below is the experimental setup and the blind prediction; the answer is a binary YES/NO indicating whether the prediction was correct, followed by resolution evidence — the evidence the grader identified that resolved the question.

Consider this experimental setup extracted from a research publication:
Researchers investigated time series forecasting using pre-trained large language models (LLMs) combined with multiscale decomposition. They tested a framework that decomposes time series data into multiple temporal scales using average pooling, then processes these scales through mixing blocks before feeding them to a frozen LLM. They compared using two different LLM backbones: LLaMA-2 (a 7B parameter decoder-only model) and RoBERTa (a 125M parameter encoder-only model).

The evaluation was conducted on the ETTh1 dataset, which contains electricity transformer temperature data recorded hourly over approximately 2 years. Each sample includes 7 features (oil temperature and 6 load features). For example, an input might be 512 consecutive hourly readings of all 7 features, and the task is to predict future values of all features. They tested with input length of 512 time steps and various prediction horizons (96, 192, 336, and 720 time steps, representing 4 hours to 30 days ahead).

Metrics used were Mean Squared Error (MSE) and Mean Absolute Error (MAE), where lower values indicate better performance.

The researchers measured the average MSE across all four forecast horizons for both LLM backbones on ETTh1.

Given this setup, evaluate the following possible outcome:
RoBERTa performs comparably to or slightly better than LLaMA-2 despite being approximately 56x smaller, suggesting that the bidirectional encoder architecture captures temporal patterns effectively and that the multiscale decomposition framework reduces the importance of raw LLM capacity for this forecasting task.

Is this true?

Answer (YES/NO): NO